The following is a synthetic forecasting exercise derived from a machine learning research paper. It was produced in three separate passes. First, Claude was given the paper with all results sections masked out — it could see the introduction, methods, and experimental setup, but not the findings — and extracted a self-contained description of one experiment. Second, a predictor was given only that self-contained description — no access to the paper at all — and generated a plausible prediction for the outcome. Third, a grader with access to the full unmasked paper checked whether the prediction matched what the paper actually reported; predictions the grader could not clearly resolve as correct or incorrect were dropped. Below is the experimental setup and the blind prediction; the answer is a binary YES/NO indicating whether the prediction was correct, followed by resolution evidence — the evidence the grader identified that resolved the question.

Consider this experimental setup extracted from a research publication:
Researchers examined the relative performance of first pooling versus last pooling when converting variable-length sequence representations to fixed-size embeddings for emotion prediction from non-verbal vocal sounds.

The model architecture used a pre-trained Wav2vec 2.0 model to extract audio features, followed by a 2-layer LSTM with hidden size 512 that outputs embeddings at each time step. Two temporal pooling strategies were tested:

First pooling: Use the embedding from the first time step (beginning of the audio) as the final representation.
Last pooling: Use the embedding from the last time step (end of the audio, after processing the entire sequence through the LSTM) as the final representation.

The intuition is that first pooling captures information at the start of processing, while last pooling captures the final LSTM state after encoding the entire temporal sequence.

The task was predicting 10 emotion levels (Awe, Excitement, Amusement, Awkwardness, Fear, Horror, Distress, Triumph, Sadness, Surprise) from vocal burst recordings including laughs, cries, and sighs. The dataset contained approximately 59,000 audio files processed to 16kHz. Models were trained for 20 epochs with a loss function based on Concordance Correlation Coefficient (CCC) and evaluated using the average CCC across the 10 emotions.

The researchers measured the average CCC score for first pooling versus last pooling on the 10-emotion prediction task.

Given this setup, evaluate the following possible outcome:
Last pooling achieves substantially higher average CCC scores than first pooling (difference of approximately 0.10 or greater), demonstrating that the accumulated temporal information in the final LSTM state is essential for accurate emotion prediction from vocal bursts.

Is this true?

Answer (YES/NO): NO